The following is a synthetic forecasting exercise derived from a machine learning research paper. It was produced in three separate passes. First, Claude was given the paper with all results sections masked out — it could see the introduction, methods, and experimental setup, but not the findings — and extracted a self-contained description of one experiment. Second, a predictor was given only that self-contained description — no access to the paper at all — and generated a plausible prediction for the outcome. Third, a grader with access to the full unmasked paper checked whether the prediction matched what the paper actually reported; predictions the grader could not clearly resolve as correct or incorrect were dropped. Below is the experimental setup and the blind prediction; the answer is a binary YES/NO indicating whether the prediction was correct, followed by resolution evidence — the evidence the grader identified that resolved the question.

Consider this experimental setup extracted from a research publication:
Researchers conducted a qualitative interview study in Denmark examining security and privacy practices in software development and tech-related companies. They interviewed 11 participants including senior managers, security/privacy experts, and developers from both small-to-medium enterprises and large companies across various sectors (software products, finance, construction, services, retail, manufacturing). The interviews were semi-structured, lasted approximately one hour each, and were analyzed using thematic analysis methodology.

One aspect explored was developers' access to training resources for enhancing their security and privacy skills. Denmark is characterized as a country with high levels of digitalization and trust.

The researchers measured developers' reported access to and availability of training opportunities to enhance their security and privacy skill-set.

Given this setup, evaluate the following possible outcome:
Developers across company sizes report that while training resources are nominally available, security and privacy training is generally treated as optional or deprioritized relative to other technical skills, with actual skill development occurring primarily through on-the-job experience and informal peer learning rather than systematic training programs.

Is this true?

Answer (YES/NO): NO